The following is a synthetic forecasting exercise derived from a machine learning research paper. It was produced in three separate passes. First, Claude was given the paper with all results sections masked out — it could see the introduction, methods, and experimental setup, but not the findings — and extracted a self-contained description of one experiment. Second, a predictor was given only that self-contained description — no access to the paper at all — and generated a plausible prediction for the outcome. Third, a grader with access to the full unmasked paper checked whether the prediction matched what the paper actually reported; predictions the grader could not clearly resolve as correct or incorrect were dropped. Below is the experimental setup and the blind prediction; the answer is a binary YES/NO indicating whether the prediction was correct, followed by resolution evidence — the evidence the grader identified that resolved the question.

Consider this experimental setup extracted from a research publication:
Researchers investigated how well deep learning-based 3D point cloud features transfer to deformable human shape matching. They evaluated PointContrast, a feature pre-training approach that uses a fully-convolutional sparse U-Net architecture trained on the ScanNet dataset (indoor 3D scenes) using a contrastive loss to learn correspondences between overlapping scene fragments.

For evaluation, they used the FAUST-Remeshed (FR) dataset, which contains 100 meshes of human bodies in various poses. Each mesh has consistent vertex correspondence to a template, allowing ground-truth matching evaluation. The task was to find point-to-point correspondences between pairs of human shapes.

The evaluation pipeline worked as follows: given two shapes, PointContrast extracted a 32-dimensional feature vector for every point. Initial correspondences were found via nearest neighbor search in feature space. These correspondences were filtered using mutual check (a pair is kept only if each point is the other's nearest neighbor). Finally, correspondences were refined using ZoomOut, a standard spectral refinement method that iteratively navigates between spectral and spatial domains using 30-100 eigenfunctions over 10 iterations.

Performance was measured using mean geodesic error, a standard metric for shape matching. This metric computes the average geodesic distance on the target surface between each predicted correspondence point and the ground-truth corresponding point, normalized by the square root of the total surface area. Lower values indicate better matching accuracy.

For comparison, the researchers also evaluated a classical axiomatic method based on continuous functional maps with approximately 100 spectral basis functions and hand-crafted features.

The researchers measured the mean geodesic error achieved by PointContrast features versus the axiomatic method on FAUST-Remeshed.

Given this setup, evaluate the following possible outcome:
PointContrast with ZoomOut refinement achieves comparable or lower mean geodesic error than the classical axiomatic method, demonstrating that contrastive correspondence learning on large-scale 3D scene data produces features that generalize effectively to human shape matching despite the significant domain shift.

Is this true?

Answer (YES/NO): NO